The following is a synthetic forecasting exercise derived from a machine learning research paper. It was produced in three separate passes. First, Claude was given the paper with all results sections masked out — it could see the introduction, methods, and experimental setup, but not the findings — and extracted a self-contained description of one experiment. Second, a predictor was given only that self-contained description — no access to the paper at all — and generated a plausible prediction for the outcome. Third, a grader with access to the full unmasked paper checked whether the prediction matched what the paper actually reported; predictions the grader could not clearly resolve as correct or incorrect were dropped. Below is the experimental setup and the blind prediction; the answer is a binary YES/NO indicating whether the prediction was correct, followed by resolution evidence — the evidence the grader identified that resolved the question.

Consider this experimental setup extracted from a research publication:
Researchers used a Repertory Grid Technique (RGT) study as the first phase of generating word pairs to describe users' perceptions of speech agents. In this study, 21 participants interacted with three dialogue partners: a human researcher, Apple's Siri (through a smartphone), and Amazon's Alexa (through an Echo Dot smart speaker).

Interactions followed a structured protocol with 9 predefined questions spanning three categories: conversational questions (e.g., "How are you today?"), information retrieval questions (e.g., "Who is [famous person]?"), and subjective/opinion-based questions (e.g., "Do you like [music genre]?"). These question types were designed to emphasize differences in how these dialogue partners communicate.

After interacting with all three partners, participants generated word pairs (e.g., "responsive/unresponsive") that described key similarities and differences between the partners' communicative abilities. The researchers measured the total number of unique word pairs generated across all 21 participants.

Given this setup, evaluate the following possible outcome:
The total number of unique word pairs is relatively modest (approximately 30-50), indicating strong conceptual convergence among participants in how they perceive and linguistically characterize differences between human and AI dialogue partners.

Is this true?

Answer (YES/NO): NO